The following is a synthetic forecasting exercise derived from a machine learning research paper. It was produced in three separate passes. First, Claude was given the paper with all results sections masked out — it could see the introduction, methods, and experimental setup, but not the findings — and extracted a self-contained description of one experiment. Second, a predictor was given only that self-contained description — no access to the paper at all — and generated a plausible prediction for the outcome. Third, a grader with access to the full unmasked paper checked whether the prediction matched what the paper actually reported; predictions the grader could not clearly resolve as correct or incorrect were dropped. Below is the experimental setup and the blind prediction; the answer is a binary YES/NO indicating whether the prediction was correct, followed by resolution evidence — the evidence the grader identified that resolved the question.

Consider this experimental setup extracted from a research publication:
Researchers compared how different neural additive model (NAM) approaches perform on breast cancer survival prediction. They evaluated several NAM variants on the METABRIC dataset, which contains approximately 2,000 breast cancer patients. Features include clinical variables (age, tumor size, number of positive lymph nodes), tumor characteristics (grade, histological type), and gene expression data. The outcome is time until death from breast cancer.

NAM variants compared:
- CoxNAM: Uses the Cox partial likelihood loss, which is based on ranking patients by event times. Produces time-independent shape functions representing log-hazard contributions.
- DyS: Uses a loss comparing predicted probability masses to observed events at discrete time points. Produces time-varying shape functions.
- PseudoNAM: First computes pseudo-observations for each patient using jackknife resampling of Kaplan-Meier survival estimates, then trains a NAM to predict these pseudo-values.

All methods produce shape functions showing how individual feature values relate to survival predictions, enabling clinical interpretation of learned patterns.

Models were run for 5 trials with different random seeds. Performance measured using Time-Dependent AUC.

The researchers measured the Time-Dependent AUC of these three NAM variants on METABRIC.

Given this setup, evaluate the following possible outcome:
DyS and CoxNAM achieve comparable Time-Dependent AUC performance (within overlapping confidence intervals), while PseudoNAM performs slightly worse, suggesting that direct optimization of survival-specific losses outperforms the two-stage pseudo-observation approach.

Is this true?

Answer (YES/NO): YES